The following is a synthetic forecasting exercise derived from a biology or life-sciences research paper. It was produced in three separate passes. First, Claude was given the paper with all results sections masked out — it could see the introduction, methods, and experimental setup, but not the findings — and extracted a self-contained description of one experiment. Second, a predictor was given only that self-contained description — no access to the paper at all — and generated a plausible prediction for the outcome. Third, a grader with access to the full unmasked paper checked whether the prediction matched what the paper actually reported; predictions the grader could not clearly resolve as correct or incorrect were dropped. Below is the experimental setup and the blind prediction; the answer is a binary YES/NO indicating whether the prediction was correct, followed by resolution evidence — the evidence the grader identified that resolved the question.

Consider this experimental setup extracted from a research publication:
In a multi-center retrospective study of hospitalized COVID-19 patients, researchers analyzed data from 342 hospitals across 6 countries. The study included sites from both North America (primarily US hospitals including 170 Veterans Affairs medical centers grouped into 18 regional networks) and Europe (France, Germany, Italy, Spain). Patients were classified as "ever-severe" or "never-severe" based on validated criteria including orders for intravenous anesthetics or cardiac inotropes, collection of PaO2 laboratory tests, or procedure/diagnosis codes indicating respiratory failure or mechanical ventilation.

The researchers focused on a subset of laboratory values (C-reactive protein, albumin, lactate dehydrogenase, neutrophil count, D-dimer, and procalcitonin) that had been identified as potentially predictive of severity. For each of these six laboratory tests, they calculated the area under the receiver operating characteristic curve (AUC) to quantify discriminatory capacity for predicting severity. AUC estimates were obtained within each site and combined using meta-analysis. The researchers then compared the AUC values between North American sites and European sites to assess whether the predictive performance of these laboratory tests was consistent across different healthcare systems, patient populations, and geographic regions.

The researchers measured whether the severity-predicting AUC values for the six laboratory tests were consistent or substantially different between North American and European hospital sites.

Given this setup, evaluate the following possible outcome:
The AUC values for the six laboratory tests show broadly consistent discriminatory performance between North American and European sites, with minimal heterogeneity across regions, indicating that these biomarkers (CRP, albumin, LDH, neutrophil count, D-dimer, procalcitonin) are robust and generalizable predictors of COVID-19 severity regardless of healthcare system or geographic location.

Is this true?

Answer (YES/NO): YES